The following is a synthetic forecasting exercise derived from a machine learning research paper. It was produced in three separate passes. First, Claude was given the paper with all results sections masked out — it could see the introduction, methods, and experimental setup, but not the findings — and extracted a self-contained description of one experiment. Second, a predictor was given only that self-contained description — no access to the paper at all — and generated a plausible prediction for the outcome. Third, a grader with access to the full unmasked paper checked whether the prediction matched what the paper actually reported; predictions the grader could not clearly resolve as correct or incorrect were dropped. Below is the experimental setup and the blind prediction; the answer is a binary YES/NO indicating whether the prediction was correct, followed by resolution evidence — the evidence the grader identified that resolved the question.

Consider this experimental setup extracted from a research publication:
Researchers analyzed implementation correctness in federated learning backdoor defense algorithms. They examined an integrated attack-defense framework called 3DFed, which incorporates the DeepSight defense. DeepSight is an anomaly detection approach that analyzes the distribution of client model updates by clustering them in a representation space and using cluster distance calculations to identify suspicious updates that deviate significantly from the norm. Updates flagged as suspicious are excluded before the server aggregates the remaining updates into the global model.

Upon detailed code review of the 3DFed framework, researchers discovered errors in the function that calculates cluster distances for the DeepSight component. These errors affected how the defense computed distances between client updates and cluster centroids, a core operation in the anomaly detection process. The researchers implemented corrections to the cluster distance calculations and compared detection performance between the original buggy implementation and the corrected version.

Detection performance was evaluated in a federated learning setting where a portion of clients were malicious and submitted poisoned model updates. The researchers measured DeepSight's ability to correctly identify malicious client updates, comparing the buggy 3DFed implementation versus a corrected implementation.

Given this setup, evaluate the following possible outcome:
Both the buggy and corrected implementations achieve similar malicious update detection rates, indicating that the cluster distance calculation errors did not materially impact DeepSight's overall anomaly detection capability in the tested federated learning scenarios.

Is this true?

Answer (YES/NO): NO